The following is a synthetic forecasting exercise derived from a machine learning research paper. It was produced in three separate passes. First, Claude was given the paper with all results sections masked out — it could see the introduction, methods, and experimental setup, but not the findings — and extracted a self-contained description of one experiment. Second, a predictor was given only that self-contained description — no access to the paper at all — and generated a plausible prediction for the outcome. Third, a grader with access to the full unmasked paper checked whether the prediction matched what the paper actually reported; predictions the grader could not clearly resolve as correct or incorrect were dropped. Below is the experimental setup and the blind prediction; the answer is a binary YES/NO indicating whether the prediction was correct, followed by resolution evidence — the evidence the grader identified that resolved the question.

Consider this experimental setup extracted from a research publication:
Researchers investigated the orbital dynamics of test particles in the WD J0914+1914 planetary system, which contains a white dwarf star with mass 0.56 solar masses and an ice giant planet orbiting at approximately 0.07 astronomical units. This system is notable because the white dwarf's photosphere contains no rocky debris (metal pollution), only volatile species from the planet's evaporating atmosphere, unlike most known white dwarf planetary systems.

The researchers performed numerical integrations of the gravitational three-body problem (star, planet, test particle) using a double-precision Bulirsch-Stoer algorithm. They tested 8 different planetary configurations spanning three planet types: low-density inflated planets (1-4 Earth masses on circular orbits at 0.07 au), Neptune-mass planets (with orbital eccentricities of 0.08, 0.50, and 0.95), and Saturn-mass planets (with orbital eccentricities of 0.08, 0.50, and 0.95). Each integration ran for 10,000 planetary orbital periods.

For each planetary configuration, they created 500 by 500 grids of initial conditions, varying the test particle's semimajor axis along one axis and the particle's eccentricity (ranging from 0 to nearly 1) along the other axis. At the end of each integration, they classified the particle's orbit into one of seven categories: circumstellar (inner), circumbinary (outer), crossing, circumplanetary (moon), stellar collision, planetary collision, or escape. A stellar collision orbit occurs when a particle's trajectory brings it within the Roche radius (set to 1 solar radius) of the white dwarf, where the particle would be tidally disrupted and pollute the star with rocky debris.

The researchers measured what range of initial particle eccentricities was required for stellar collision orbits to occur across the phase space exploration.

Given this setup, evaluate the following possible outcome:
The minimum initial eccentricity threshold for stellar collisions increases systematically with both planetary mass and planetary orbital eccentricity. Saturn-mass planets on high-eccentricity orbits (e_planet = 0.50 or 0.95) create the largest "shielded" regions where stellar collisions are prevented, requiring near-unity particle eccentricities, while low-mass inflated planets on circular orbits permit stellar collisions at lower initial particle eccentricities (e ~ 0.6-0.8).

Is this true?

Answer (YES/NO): NO